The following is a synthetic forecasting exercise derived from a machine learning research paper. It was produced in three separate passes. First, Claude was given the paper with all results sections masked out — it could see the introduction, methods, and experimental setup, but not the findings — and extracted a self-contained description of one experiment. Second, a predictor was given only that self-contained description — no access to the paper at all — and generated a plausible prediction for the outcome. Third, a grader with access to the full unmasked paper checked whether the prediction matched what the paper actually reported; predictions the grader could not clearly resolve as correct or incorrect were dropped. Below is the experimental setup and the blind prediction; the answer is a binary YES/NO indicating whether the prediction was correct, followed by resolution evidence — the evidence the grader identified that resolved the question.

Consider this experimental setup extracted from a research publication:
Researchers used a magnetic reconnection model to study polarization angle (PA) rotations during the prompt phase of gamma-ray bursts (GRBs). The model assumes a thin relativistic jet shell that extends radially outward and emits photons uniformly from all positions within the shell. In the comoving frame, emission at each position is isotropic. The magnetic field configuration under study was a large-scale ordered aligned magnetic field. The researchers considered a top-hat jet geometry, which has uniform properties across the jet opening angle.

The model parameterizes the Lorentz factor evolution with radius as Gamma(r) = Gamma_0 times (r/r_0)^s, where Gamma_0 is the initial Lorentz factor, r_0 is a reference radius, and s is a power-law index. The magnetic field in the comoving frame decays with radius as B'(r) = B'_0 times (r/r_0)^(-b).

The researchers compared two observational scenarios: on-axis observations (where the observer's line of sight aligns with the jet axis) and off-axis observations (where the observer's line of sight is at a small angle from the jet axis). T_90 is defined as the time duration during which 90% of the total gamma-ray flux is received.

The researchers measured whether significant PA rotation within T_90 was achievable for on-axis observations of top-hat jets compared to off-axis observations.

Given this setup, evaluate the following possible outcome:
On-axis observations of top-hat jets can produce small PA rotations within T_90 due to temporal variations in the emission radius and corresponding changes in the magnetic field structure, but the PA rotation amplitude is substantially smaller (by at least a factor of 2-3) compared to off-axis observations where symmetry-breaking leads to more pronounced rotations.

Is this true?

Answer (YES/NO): NO